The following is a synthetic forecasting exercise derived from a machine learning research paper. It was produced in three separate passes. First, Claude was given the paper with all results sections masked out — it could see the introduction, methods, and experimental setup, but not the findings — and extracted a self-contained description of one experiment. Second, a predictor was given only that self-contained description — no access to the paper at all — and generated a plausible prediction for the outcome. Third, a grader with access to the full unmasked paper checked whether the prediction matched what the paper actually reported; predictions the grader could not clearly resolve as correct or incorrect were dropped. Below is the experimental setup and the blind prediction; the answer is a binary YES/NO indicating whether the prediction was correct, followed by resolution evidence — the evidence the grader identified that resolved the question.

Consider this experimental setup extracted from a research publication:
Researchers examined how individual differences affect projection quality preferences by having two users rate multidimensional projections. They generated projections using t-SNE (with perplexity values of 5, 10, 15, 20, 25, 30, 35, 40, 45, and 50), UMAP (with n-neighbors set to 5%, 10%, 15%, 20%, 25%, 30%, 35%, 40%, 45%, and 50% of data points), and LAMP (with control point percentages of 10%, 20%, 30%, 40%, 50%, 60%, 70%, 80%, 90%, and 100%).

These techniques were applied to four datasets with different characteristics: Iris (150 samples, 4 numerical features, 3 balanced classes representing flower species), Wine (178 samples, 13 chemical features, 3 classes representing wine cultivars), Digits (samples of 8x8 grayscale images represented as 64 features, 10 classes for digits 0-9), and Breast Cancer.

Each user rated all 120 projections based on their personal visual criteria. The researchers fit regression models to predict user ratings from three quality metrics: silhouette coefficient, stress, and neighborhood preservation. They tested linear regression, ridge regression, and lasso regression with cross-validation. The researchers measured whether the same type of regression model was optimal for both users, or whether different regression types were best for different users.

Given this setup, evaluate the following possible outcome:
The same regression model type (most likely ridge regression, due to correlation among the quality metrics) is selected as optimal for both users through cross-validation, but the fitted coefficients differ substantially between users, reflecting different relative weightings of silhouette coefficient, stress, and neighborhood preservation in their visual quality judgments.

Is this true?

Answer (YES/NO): YES